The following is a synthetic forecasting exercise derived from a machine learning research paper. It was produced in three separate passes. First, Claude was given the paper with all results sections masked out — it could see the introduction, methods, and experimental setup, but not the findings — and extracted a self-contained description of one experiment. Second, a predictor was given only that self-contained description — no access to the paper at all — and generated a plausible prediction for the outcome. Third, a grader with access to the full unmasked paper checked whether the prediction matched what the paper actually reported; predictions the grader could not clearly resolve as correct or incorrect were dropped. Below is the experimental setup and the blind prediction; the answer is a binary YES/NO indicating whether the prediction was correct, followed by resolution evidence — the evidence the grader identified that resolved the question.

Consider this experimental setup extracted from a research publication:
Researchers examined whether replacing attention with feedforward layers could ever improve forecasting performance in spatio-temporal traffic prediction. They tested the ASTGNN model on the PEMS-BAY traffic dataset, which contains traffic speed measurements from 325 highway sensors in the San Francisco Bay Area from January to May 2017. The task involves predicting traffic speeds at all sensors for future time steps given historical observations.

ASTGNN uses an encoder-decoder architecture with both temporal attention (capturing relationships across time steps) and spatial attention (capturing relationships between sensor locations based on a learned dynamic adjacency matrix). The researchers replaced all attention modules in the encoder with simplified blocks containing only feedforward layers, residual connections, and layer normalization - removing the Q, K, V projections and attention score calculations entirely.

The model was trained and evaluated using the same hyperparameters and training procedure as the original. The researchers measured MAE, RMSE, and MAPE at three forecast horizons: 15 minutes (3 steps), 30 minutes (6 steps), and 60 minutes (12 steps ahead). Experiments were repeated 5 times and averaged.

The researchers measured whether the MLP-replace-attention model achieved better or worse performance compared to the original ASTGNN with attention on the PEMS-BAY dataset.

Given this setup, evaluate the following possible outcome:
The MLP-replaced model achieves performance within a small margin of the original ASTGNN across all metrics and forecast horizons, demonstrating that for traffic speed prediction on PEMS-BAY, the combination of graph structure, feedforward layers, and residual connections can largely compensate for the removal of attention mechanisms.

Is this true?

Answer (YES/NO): YES